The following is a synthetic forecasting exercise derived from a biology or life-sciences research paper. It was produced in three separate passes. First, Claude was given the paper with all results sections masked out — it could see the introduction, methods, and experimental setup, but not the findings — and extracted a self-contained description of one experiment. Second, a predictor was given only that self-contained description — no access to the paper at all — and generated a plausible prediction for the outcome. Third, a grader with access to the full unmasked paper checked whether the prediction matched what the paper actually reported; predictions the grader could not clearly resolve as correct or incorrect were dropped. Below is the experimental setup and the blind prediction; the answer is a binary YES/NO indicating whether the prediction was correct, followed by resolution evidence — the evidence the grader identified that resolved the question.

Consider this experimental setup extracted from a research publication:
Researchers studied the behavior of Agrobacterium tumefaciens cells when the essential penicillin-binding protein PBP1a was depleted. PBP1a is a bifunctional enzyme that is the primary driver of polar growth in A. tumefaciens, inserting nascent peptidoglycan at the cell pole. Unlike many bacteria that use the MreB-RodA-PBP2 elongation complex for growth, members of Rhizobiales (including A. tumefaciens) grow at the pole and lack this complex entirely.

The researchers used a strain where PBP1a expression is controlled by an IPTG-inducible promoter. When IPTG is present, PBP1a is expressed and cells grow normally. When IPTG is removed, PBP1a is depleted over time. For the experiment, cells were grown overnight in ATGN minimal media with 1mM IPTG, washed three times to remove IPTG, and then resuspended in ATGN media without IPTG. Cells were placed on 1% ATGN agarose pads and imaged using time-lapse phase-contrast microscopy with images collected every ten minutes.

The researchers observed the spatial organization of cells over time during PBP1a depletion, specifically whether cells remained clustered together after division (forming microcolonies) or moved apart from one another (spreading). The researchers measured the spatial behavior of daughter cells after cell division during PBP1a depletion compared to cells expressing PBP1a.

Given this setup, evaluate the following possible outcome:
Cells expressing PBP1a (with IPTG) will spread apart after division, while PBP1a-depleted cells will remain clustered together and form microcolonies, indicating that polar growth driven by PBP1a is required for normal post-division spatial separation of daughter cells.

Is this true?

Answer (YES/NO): NO